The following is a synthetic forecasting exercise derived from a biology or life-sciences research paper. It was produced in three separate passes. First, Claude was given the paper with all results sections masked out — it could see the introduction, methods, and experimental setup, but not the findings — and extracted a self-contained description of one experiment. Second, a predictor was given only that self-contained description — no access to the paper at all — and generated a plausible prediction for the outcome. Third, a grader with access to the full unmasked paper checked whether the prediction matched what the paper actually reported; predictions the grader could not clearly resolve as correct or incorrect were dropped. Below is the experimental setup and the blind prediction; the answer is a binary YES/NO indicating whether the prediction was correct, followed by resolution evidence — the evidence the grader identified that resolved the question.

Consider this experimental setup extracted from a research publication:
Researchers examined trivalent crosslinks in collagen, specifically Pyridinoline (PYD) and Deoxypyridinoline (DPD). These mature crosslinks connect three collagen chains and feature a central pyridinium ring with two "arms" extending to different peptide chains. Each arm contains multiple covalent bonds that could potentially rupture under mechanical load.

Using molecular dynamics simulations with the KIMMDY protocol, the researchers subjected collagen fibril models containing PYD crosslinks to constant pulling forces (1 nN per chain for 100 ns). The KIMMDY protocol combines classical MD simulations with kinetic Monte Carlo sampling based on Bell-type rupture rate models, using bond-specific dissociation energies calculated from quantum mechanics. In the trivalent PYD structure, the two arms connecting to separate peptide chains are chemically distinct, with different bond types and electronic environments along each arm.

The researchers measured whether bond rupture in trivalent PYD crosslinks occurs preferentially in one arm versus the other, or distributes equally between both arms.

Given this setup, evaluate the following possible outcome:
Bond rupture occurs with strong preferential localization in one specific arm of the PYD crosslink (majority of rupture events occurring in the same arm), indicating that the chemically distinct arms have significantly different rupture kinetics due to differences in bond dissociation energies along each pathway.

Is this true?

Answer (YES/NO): YES